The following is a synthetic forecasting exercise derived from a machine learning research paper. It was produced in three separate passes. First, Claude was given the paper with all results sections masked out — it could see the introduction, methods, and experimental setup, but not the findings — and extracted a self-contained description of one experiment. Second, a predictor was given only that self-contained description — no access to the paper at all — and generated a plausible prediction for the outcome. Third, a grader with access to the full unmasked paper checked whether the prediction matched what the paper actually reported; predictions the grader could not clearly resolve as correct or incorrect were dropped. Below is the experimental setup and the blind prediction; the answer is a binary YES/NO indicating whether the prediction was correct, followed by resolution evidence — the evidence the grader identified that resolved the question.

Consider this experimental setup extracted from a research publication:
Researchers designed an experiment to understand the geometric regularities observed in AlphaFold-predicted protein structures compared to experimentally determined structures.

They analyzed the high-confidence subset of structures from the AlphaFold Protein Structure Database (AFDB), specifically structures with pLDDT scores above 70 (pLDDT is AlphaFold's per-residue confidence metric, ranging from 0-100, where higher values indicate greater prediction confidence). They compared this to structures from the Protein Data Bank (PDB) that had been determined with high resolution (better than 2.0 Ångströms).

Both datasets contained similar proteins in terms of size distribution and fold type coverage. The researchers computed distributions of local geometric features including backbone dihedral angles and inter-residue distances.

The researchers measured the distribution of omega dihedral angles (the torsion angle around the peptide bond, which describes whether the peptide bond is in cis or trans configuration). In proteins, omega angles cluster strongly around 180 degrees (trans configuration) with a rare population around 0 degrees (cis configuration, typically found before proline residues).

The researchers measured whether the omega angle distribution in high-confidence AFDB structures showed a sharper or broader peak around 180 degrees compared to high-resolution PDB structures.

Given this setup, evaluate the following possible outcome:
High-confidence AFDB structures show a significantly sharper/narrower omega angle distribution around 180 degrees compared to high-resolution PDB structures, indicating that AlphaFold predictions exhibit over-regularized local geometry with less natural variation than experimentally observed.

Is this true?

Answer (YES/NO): YES